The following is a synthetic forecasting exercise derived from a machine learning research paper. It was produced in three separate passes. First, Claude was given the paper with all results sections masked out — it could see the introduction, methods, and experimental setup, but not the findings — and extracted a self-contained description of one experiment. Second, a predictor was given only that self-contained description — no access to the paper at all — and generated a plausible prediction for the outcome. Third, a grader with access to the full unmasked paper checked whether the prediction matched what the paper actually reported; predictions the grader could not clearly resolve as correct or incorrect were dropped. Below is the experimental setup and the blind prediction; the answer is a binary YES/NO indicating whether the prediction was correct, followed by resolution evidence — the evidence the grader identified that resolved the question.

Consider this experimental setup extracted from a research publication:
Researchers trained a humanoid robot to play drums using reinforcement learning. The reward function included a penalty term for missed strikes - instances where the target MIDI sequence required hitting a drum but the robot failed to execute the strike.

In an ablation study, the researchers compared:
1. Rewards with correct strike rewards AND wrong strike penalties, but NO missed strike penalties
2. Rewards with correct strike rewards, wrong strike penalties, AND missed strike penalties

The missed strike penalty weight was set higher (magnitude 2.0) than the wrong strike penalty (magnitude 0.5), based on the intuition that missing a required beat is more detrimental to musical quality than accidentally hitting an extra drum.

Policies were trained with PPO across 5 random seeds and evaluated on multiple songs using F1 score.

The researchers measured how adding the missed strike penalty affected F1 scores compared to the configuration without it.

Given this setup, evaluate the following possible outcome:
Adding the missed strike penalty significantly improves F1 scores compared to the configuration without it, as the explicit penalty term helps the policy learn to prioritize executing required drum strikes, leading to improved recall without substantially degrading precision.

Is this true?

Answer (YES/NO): YES